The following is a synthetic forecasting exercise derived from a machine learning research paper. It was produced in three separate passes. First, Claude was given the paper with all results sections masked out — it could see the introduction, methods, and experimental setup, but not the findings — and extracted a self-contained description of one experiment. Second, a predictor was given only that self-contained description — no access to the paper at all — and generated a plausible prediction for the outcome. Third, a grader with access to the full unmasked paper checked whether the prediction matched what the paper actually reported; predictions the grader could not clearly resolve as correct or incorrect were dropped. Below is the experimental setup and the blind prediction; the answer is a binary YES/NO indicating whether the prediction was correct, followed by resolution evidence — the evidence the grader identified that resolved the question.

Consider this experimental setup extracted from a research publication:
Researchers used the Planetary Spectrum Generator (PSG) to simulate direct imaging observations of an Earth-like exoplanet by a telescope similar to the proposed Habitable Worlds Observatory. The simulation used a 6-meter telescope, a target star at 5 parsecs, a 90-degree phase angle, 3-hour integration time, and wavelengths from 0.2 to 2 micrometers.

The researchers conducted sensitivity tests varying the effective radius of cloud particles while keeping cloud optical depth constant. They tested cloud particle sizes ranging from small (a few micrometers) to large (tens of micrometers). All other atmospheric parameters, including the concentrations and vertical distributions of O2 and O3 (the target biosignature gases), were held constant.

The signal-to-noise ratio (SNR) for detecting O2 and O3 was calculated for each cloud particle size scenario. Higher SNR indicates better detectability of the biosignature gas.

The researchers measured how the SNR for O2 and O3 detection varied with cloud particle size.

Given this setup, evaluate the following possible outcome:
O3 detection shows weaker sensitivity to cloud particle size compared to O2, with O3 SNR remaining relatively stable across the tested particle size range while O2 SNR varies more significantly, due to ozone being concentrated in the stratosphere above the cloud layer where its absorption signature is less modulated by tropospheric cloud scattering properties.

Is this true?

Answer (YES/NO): NO